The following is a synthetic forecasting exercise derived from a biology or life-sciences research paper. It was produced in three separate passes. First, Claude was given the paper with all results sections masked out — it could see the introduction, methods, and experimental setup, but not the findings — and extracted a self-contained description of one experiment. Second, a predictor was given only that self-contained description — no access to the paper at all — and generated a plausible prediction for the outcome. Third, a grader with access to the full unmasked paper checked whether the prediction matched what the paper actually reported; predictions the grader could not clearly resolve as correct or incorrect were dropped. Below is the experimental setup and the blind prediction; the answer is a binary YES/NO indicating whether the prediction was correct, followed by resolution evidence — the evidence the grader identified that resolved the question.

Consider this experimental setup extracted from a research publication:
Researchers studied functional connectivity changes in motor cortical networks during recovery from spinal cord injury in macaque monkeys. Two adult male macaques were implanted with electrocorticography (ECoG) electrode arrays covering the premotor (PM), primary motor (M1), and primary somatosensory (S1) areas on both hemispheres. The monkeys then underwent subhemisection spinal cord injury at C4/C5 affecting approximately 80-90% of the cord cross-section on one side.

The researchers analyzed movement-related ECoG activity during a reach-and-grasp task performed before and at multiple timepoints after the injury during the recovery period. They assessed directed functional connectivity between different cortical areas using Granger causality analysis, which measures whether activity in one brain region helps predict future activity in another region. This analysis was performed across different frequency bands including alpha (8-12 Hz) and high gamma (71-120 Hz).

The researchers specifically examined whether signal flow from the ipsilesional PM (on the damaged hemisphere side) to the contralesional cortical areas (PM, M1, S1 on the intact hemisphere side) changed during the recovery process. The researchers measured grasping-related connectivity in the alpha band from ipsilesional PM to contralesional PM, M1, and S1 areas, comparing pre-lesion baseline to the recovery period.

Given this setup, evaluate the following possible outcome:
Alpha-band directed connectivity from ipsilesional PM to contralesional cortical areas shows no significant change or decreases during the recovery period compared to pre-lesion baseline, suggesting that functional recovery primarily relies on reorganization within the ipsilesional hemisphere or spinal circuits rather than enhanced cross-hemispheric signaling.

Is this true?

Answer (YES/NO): NO